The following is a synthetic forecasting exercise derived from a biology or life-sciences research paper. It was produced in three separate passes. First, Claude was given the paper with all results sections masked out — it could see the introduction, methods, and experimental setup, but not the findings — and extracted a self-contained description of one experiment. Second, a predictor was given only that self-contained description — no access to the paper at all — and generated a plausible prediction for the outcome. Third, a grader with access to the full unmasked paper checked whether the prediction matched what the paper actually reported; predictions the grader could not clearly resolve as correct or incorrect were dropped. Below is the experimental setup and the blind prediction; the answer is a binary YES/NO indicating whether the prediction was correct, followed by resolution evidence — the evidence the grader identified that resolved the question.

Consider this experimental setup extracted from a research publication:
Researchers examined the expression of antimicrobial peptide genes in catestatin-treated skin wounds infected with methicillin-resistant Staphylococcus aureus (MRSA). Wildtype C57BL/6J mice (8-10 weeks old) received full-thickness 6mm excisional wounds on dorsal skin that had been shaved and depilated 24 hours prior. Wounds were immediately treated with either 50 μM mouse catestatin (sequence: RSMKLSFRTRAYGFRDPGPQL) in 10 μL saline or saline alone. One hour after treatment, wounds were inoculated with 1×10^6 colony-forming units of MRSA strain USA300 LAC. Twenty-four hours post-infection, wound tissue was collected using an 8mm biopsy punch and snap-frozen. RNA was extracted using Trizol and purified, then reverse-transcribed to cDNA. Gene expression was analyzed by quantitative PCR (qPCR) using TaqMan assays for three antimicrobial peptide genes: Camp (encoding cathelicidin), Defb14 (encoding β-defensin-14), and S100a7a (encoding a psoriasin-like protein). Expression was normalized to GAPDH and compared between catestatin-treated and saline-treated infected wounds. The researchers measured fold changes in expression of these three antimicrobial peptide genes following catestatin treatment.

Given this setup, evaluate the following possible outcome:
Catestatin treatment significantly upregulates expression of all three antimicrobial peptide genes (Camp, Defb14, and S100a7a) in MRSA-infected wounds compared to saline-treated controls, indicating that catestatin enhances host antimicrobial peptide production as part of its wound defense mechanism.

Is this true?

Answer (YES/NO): NO